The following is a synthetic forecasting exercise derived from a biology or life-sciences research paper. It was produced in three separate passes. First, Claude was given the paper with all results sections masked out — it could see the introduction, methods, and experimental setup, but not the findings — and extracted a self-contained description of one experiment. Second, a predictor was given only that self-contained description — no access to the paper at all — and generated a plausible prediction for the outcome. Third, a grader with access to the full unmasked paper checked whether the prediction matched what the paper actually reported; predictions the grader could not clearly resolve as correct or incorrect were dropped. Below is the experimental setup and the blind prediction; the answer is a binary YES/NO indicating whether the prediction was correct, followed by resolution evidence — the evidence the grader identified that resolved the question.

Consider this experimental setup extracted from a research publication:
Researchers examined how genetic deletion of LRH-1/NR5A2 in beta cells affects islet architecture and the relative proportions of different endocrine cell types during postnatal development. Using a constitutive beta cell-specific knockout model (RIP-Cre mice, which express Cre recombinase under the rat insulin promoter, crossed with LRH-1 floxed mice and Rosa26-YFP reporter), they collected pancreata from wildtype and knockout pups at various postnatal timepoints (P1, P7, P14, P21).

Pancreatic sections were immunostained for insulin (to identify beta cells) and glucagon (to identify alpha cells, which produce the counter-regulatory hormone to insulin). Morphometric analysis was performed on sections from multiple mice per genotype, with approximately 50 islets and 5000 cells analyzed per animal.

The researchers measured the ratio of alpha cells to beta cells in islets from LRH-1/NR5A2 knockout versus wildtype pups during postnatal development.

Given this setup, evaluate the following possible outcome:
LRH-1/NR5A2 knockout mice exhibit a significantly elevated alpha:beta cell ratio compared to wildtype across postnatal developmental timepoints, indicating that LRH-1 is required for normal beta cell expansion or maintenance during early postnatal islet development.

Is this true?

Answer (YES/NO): NO